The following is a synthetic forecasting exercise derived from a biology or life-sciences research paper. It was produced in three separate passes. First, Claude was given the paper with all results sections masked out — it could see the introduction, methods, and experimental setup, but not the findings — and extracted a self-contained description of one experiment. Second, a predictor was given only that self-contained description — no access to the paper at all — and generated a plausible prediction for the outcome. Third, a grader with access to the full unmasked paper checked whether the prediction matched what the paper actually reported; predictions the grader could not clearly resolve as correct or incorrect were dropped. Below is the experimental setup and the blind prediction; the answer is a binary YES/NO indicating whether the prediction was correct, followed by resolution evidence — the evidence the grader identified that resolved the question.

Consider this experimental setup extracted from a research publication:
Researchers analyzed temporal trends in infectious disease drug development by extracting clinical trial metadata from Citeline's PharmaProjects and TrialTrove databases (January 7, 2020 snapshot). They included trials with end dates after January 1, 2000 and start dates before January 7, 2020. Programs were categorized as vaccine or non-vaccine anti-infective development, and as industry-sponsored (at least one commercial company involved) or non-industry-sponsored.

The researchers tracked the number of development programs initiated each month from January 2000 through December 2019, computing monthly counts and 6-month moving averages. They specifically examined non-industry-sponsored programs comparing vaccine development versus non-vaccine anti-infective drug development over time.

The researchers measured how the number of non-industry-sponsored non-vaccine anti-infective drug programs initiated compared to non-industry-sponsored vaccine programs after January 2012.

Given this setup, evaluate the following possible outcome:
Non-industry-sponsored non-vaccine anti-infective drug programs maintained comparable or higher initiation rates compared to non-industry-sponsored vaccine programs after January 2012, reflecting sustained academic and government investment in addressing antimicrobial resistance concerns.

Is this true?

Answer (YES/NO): NO